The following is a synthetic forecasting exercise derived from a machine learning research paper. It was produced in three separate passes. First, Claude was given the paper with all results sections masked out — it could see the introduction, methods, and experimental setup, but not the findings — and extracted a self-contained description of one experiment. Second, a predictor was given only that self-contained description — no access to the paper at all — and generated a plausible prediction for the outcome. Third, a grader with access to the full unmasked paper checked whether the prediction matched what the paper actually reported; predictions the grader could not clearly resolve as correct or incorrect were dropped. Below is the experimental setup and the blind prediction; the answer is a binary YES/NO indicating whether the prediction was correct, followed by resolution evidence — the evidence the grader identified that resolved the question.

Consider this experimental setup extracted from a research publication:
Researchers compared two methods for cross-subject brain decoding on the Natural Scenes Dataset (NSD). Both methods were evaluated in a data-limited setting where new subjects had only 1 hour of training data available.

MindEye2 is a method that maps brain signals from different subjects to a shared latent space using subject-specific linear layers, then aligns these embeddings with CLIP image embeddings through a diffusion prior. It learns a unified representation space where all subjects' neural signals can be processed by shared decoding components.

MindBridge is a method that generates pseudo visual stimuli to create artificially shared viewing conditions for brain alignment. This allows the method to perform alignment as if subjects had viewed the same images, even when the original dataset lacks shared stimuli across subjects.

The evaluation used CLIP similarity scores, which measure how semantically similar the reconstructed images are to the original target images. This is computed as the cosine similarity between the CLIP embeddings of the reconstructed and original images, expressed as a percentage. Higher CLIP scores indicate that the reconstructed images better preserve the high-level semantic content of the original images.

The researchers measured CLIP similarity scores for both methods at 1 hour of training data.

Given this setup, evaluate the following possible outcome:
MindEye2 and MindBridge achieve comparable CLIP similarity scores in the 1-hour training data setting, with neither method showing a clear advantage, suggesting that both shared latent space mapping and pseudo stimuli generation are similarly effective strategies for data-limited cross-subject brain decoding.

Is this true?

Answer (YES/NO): NO